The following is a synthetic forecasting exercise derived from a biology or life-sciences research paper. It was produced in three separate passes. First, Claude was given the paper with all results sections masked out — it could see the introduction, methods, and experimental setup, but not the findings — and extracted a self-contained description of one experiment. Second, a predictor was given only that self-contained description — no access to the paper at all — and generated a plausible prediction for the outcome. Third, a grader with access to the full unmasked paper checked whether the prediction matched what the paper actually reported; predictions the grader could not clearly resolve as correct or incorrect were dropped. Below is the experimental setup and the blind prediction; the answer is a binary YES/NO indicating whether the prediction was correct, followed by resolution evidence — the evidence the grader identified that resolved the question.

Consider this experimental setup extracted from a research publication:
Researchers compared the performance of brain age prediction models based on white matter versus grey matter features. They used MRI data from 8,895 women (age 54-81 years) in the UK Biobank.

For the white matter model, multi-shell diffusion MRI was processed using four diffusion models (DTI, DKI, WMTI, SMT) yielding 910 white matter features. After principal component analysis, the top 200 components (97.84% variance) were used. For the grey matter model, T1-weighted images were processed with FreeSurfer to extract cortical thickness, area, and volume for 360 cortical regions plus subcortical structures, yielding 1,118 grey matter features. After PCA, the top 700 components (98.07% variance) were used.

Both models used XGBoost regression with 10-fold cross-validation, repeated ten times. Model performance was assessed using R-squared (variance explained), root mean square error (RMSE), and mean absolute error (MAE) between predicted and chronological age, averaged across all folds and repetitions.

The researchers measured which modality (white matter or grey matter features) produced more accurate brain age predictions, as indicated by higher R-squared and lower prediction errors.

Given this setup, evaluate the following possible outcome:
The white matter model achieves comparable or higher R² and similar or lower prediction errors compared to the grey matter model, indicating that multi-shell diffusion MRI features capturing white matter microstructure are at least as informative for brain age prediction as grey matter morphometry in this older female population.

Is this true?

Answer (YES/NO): YES